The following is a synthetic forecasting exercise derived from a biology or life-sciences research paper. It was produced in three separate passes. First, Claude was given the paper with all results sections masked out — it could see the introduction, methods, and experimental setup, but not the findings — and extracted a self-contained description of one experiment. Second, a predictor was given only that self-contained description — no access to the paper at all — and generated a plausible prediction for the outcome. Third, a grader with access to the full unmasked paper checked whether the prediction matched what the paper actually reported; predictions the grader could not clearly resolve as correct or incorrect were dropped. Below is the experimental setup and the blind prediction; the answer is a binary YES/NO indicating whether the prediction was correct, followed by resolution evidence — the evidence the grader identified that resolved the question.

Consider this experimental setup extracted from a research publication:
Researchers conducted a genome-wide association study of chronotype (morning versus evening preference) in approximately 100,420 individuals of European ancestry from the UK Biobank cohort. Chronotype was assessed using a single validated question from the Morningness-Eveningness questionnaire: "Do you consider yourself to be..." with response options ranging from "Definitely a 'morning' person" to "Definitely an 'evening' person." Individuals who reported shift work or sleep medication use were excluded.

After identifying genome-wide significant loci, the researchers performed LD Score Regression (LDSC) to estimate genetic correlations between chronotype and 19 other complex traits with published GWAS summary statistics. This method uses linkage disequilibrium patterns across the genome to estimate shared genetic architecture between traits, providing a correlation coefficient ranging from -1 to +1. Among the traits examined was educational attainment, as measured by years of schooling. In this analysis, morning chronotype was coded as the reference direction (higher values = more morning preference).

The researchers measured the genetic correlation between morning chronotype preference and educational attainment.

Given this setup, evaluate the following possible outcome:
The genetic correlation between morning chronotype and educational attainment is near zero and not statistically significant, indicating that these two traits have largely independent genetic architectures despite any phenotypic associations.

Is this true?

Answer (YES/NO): NO